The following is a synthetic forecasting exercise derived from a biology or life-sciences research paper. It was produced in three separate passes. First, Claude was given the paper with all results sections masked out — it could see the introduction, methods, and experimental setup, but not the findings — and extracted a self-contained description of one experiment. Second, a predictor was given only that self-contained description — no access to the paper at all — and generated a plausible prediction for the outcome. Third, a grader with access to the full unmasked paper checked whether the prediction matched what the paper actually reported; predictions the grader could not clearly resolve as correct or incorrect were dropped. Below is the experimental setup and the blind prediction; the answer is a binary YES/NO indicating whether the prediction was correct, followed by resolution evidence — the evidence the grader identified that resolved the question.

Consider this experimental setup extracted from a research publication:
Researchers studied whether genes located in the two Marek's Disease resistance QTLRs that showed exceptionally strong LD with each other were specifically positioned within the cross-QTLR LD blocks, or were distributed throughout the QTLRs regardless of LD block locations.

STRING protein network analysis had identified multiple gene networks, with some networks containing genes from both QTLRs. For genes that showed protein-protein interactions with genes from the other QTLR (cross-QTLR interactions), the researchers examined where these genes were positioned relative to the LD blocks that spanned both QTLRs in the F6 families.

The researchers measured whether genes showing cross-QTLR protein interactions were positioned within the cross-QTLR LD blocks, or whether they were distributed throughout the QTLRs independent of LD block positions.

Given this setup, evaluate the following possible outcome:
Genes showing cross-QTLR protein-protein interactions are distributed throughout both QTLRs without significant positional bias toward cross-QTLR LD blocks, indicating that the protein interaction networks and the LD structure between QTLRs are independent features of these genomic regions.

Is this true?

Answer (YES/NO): NO